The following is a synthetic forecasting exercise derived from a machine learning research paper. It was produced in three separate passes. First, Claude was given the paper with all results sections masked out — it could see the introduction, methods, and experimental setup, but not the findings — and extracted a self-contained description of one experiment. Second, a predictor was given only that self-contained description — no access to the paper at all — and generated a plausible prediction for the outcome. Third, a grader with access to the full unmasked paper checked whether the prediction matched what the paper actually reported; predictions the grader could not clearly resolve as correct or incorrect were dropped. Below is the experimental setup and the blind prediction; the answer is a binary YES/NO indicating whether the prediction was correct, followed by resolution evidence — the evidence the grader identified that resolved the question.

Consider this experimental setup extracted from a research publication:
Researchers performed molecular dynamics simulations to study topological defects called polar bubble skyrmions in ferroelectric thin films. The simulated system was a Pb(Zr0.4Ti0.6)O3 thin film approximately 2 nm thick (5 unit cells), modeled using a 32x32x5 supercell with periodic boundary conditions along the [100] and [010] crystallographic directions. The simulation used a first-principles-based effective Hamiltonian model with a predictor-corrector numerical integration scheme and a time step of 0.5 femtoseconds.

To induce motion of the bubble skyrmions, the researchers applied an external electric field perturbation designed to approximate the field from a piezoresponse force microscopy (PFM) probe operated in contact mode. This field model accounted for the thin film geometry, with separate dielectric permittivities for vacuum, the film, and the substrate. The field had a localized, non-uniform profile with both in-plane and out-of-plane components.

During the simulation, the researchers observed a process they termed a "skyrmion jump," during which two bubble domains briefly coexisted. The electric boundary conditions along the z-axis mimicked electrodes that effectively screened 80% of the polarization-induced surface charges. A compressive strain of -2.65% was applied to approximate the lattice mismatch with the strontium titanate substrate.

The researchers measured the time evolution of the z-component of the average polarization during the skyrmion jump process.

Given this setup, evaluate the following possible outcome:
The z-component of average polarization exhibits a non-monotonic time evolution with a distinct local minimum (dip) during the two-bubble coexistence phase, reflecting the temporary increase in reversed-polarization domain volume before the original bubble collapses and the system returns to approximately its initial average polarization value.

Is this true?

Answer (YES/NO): NO